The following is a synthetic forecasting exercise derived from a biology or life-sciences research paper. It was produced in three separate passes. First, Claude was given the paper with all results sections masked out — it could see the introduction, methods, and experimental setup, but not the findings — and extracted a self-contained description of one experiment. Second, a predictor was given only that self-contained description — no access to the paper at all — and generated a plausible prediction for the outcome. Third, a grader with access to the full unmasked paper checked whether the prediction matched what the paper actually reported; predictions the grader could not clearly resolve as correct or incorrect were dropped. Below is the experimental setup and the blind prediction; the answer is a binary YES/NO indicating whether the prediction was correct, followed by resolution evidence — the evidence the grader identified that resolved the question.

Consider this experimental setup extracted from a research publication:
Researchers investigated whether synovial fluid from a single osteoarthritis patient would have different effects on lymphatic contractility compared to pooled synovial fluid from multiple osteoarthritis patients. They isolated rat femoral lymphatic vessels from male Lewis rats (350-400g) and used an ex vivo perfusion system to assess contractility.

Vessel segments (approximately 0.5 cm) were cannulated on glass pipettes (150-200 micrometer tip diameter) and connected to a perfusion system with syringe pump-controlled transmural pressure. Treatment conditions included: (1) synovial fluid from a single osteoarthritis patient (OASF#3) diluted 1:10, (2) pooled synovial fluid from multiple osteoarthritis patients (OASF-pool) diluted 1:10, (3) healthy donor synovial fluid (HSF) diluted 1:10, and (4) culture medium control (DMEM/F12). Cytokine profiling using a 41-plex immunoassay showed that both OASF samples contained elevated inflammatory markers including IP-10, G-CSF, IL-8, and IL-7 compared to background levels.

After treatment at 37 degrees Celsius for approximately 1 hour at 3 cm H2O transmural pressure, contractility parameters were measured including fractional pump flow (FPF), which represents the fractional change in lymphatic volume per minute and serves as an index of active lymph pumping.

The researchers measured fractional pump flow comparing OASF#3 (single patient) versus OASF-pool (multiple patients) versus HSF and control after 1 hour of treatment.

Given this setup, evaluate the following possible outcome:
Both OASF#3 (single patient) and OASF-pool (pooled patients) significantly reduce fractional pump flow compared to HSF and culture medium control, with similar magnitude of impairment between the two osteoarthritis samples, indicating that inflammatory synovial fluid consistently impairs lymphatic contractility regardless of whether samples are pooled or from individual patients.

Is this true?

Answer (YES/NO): YES